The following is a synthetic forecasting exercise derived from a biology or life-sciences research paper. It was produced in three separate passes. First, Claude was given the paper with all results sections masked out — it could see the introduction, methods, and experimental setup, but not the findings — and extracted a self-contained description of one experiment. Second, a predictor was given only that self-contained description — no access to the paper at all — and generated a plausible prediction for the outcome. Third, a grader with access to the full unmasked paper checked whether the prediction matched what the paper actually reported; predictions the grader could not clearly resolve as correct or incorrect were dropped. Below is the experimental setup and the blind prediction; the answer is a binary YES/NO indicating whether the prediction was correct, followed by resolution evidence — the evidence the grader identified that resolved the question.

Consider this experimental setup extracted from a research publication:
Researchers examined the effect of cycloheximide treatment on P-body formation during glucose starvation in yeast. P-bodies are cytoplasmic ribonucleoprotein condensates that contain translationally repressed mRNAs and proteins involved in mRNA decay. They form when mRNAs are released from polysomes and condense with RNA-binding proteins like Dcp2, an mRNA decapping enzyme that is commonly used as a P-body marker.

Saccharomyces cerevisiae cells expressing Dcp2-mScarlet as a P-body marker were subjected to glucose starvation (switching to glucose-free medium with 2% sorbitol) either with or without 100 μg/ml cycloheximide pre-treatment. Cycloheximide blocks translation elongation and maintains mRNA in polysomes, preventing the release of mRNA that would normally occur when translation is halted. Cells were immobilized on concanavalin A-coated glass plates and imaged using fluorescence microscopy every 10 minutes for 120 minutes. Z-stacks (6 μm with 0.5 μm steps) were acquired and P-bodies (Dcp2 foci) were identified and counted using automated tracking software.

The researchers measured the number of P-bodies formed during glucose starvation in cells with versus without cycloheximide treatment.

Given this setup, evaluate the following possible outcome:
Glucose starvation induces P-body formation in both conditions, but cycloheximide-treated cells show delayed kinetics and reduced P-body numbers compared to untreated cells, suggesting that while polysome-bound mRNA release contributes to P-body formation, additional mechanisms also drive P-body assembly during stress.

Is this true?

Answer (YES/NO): NO